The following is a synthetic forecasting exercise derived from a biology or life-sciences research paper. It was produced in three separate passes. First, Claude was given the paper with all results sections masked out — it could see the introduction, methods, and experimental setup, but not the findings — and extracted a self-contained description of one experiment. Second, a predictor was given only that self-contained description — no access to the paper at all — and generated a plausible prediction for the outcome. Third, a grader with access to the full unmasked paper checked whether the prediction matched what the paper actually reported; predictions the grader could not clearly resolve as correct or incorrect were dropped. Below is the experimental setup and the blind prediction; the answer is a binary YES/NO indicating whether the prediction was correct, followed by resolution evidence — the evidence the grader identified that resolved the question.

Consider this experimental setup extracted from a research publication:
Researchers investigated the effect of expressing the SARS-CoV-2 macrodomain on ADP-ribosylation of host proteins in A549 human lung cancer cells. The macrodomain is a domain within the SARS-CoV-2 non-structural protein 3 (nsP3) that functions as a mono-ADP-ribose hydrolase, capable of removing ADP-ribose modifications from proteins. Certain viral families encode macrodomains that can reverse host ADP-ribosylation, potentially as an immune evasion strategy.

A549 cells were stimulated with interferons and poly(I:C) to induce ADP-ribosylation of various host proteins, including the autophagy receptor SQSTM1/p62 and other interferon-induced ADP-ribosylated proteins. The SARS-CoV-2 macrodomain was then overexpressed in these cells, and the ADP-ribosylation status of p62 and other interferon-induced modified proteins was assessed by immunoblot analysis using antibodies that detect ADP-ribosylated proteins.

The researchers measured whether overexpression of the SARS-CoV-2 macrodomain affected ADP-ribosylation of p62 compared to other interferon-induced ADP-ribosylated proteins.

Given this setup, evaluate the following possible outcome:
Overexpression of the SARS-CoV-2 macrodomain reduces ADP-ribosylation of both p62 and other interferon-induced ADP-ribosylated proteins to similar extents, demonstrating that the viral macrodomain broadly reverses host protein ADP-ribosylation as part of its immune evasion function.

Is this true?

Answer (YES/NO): NO